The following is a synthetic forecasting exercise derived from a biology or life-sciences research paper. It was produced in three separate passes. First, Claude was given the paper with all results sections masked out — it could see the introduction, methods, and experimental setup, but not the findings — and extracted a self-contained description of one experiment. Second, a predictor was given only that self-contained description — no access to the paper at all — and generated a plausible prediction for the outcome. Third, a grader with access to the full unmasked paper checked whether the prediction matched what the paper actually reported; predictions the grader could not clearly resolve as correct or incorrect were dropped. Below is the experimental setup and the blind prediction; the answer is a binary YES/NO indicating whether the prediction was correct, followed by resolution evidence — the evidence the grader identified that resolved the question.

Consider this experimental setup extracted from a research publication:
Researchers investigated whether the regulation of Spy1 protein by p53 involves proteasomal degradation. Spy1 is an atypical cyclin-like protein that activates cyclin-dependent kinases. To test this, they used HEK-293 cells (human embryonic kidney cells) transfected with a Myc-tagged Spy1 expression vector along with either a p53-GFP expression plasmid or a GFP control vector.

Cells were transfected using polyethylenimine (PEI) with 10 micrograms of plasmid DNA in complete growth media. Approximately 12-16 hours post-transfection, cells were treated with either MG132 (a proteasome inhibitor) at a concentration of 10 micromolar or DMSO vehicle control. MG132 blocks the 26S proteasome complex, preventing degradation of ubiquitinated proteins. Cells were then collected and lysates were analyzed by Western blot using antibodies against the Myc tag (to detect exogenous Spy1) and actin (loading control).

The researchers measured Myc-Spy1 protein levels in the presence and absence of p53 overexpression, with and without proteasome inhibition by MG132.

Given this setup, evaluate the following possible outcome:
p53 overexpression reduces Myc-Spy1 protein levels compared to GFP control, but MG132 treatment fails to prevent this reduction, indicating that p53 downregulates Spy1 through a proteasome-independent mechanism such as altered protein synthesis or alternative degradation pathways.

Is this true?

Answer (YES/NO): NO